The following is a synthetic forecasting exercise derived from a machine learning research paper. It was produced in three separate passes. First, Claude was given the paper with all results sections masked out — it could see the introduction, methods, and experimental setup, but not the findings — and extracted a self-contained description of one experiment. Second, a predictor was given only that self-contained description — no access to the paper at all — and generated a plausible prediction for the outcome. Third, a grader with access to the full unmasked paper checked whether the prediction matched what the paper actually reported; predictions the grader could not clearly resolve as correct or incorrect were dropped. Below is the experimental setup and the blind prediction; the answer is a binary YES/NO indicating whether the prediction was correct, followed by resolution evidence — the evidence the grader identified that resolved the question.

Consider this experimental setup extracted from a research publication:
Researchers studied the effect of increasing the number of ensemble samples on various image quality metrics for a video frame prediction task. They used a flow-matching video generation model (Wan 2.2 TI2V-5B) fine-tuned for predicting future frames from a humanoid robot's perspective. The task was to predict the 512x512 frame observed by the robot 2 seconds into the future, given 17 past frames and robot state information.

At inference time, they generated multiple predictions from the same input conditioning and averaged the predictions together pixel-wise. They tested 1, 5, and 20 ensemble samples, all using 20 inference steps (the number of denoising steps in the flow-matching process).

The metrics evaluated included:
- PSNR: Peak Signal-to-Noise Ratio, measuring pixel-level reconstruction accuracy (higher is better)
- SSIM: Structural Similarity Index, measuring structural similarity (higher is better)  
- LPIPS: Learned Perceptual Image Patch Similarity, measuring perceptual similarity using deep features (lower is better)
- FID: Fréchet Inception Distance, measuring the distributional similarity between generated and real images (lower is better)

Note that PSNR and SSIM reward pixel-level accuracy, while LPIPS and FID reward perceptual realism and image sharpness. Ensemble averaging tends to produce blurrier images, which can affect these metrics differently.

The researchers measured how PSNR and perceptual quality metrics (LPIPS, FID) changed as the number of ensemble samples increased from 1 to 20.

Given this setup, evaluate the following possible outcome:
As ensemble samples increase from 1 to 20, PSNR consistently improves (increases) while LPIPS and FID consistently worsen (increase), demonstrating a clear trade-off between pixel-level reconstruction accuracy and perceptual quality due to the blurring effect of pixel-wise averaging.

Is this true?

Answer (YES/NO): YES